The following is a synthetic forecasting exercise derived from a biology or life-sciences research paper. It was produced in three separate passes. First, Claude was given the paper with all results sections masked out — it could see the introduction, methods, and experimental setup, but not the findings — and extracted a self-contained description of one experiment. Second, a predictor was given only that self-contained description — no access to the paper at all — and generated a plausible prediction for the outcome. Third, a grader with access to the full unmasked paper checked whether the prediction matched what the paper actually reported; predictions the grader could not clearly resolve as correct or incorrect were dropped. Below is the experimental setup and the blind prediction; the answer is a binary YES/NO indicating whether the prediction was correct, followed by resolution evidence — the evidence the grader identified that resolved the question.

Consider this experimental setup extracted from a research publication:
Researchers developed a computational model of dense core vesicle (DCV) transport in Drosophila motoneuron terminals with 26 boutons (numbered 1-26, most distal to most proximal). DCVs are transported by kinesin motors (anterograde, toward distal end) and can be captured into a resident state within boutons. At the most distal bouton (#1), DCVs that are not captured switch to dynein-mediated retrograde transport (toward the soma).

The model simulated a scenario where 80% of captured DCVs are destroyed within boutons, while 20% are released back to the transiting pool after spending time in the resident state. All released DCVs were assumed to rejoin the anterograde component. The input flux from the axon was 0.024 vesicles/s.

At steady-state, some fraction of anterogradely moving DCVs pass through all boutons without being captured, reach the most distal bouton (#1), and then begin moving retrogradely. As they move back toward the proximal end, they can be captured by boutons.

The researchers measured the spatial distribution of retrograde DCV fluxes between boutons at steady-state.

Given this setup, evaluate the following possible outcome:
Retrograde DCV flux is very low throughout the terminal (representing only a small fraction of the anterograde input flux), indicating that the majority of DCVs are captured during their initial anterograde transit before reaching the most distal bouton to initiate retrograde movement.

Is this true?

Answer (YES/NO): YES